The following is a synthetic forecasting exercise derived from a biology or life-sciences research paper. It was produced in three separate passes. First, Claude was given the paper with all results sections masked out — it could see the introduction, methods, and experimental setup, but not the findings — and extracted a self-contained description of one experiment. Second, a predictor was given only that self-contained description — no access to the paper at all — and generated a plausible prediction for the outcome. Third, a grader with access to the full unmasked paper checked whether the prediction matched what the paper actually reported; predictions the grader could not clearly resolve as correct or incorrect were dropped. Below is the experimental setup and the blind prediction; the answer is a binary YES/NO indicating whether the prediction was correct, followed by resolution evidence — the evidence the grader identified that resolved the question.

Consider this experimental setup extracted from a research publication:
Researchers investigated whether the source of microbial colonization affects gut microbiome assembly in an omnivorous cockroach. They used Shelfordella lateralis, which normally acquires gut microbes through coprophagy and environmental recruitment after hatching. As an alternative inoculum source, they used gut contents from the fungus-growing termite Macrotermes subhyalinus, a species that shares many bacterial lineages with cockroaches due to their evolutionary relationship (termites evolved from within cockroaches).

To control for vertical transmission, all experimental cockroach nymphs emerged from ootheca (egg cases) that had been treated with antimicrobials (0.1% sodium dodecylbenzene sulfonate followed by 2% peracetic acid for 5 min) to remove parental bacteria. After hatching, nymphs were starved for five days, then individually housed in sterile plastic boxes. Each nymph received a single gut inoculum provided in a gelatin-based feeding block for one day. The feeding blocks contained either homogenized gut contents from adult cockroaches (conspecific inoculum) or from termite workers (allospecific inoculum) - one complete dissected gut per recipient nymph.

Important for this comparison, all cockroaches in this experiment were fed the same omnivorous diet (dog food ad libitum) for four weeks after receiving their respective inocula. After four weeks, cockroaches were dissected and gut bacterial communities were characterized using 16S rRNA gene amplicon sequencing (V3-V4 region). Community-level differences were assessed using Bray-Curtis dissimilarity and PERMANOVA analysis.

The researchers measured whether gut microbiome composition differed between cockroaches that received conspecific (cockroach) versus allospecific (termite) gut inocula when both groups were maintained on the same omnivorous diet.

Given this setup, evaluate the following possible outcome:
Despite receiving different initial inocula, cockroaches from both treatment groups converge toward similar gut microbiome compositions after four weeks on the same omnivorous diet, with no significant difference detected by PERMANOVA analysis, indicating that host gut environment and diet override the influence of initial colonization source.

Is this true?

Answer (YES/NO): NO